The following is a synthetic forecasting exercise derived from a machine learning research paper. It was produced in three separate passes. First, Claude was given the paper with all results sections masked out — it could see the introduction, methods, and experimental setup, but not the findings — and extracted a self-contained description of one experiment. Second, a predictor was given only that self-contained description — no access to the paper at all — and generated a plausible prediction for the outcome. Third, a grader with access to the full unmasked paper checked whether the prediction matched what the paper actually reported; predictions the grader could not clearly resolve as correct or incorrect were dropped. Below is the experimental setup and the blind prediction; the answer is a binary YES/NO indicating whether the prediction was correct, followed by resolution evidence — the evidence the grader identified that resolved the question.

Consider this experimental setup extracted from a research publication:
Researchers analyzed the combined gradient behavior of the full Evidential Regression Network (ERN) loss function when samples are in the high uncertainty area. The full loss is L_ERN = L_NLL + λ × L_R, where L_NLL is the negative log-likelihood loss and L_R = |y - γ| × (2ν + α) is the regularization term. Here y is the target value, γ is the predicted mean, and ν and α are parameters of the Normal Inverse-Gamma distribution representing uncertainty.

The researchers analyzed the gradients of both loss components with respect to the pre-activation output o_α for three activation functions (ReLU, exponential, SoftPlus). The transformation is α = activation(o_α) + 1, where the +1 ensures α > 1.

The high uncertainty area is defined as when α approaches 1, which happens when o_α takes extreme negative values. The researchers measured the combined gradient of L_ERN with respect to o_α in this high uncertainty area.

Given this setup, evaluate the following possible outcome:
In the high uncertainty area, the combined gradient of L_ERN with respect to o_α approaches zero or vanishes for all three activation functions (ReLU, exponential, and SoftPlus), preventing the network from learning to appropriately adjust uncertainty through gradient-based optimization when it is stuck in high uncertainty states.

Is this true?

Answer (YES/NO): YES